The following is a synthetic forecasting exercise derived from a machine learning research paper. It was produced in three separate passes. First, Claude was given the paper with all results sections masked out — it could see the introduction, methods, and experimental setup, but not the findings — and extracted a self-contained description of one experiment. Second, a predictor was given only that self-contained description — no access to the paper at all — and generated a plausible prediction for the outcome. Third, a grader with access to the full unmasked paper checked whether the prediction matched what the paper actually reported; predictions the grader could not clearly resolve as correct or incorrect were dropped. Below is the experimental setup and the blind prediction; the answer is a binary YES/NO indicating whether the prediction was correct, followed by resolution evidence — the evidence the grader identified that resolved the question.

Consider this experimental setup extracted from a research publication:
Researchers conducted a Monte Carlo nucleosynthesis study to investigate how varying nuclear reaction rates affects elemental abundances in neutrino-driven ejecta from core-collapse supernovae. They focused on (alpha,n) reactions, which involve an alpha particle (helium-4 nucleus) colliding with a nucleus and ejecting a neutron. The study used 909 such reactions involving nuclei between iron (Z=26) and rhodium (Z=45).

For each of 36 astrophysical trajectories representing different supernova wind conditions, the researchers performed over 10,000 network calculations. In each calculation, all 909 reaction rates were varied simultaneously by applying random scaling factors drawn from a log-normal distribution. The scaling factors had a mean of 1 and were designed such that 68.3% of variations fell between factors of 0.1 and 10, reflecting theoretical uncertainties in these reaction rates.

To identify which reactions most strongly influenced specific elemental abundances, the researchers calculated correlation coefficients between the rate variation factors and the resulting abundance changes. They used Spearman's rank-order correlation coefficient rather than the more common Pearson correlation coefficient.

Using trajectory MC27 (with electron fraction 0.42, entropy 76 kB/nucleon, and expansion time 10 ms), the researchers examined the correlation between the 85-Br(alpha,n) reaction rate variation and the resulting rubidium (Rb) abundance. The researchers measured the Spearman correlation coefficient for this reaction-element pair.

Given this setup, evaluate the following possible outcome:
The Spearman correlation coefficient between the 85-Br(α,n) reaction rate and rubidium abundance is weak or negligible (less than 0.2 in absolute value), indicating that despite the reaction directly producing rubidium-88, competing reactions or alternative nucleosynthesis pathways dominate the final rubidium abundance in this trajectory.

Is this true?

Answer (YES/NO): NO